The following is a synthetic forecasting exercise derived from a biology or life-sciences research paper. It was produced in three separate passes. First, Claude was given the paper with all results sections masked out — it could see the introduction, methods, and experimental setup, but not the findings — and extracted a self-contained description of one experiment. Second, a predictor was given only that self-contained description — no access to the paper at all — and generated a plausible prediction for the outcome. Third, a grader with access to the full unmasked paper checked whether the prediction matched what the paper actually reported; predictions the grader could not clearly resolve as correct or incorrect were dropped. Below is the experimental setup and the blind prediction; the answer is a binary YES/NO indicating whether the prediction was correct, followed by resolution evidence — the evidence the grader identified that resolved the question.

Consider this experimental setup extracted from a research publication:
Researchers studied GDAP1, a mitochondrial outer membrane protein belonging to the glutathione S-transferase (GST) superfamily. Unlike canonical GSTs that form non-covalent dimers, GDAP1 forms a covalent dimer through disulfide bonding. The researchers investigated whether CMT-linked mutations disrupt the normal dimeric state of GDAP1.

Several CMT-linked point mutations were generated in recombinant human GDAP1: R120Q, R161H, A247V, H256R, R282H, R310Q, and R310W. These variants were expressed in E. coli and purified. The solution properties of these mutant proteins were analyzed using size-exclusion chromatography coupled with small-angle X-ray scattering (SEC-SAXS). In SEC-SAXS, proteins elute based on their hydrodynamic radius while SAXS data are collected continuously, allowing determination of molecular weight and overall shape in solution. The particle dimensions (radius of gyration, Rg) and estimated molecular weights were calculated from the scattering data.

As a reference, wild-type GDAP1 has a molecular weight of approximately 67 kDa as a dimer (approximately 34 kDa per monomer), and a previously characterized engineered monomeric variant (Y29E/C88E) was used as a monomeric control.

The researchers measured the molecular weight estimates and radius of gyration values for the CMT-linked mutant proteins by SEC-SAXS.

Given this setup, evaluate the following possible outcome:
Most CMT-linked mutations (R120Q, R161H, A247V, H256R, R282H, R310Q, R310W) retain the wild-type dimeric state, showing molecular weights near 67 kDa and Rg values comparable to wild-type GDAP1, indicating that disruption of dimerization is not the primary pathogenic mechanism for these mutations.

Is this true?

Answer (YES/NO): YES